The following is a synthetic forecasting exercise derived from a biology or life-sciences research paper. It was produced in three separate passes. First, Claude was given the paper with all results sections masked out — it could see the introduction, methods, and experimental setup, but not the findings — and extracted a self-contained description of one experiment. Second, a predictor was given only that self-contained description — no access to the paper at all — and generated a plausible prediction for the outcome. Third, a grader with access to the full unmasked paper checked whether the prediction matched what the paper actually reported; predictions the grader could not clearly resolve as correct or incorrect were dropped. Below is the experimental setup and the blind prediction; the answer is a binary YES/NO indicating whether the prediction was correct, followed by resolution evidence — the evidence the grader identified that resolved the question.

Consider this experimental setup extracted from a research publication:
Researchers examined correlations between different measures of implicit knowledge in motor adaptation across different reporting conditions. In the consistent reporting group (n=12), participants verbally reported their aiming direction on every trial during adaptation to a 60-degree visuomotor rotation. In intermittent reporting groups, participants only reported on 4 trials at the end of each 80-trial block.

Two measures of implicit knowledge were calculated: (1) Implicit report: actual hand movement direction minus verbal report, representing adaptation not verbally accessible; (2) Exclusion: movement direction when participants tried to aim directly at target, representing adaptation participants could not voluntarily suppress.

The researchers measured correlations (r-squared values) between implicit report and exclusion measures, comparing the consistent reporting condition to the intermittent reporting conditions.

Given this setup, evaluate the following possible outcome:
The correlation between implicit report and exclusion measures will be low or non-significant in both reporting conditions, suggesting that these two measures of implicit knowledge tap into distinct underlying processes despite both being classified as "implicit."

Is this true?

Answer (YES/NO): NO